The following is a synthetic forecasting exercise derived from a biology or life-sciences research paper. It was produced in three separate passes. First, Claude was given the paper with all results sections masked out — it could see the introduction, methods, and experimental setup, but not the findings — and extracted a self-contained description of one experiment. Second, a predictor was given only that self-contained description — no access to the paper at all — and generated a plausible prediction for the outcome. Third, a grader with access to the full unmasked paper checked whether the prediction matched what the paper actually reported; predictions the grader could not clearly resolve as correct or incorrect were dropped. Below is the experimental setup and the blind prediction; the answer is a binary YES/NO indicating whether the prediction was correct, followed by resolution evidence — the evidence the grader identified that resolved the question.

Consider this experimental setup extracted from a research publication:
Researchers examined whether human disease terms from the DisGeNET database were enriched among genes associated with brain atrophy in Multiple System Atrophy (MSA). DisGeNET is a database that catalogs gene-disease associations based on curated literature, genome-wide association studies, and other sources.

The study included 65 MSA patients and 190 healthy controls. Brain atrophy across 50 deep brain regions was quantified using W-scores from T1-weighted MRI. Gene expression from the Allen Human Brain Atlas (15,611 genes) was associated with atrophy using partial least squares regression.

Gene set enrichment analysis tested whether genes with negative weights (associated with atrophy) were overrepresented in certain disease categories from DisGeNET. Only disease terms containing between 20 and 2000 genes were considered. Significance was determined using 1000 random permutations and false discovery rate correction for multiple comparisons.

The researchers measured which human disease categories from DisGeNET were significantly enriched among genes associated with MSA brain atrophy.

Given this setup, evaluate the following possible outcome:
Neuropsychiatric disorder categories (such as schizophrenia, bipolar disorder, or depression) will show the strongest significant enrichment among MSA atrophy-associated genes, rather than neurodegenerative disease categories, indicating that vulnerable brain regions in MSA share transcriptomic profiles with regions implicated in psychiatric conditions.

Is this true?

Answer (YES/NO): NO